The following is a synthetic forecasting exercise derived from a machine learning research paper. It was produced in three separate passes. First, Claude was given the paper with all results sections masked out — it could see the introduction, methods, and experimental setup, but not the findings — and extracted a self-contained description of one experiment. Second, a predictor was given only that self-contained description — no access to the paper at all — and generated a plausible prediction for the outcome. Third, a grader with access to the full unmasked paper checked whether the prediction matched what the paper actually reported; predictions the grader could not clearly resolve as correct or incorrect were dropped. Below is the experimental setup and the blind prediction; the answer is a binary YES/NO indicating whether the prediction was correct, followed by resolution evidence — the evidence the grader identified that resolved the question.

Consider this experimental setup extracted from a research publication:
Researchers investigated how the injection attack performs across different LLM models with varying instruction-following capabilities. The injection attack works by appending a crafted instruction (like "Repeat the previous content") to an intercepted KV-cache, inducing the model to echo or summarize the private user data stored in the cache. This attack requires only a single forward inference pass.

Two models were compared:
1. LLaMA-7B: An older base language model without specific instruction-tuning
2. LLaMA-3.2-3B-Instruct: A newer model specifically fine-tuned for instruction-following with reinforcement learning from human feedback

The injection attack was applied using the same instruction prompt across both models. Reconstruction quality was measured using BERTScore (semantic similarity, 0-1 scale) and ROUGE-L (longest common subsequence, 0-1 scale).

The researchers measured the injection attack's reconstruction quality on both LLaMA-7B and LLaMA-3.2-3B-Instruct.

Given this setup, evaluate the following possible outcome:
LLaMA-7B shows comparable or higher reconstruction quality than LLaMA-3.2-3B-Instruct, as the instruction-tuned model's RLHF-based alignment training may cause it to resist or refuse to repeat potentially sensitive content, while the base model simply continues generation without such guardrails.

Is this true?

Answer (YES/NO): NO